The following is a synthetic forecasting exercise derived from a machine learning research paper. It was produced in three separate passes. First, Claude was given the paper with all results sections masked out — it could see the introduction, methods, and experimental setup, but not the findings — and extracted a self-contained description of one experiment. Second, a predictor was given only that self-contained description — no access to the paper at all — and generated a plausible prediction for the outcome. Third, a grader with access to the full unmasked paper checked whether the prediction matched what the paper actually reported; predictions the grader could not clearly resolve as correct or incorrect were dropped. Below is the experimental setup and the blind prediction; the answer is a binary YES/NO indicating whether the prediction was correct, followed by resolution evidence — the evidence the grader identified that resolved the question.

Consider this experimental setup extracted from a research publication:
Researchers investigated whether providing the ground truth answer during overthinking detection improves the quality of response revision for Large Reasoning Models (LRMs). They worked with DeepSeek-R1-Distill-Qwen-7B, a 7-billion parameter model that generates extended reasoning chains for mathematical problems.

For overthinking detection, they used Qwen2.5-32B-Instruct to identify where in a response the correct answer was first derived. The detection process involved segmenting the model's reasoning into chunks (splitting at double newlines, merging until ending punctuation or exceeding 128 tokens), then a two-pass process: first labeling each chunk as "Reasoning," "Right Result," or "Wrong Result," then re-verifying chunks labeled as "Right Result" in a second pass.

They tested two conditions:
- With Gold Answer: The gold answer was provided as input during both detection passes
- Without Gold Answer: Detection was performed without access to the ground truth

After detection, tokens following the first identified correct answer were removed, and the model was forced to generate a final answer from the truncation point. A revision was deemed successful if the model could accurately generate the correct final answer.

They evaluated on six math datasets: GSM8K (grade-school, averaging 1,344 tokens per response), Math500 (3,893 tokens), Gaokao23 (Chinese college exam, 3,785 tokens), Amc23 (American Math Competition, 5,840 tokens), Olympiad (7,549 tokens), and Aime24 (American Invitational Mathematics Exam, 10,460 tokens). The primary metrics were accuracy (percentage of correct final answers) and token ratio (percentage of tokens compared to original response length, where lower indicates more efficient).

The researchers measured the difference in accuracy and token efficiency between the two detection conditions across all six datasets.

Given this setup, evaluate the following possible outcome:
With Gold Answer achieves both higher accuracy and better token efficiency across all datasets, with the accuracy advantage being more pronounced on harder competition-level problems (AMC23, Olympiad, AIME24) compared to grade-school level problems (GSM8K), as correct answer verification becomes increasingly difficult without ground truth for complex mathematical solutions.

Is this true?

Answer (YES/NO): NO